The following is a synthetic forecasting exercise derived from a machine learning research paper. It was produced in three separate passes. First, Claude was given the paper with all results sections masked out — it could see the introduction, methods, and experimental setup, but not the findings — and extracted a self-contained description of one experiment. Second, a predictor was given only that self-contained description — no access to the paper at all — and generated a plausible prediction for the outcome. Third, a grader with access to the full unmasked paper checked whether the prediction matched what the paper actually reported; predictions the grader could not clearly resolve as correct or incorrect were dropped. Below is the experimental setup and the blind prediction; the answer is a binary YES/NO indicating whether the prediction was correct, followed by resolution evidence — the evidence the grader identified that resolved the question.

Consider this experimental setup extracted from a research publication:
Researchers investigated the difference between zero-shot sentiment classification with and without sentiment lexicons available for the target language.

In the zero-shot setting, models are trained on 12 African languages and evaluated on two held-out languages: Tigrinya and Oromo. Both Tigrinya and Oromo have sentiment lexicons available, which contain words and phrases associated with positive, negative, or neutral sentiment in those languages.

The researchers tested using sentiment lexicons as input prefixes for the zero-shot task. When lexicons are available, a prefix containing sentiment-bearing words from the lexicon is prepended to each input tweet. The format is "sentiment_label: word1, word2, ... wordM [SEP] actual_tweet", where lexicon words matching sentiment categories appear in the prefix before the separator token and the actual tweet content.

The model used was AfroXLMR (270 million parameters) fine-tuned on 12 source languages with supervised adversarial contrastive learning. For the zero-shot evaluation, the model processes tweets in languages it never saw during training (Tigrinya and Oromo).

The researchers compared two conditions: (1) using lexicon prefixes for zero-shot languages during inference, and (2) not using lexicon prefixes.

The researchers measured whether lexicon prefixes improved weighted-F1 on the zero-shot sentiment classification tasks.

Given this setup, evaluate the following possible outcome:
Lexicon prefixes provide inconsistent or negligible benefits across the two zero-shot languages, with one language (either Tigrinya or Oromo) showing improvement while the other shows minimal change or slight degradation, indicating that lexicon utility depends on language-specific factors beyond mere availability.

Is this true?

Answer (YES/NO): NO